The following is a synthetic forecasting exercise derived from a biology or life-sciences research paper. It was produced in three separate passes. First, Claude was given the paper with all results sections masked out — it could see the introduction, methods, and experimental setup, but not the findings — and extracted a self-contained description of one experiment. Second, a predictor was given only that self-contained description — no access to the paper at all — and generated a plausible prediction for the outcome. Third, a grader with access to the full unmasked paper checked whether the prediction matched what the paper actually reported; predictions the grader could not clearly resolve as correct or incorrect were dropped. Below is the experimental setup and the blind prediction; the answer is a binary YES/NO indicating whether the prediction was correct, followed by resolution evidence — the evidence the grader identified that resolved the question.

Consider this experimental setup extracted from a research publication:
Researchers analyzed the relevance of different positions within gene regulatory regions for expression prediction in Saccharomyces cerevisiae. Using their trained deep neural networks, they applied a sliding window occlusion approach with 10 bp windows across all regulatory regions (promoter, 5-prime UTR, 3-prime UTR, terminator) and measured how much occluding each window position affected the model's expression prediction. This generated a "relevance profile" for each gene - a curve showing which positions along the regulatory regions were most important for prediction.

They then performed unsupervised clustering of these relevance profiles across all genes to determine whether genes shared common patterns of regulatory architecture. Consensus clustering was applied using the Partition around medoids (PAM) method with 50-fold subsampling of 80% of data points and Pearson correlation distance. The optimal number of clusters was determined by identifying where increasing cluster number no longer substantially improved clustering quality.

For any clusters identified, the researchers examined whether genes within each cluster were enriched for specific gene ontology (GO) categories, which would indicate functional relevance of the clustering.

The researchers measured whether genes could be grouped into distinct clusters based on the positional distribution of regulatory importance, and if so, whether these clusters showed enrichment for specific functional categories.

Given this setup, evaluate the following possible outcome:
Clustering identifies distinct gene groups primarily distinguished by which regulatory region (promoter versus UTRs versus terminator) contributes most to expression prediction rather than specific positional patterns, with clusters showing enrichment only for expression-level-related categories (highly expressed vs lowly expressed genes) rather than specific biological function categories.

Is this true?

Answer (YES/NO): NO